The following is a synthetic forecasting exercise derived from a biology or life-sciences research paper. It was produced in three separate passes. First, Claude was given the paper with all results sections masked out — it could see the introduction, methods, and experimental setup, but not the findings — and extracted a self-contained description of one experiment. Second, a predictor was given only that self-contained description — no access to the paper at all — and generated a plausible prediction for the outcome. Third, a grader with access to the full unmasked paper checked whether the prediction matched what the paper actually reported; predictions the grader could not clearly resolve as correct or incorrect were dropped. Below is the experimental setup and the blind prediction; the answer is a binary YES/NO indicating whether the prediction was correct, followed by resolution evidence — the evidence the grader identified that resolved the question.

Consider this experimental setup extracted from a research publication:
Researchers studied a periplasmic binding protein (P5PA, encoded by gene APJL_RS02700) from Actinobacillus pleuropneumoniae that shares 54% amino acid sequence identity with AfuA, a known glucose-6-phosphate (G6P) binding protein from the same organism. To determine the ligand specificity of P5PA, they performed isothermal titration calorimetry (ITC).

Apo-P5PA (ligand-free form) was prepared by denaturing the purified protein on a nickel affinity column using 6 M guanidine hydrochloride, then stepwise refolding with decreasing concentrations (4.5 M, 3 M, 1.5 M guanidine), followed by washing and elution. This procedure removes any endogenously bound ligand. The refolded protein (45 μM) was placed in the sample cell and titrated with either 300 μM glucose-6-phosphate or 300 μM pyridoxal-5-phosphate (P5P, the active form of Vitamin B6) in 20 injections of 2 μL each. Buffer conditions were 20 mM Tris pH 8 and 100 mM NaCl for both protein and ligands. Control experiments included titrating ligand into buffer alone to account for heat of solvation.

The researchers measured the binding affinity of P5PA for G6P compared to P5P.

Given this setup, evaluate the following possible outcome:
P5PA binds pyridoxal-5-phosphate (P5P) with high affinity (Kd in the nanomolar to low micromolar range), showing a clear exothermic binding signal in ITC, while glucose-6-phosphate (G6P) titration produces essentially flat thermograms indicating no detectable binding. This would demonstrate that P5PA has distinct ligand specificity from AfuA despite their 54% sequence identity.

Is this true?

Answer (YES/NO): YES